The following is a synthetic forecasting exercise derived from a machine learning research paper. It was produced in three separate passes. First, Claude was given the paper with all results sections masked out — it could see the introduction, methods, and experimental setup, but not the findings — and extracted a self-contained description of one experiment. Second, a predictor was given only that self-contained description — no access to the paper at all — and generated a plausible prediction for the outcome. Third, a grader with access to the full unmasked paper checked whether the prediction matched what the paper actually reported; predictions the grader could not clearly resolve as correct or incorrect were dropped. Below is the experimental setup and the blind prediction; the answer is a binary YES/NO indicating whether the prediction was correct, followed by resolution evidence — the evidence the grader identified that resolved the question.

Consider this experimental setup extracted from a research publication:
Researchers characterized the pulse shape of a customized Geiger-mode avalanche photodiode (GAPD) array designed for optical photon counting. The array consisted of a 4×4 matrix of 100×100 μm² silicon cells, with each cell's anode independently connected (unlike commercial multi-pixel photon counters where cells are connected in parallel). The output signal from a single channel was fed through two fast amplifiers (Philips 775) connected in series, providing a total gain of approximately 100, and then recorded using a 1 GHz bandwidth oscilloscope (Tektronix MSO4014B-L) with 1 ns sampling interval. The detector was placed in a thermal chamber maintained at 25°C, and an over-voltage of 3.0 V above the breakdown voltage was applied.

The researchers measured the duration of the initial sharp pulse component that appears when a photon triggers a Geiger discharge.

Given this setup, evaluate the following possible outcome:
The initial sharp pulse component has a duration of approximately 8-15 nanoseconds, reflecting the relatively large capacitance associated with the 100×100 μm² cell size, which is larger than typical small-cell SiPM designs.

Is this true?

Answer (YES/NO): NO